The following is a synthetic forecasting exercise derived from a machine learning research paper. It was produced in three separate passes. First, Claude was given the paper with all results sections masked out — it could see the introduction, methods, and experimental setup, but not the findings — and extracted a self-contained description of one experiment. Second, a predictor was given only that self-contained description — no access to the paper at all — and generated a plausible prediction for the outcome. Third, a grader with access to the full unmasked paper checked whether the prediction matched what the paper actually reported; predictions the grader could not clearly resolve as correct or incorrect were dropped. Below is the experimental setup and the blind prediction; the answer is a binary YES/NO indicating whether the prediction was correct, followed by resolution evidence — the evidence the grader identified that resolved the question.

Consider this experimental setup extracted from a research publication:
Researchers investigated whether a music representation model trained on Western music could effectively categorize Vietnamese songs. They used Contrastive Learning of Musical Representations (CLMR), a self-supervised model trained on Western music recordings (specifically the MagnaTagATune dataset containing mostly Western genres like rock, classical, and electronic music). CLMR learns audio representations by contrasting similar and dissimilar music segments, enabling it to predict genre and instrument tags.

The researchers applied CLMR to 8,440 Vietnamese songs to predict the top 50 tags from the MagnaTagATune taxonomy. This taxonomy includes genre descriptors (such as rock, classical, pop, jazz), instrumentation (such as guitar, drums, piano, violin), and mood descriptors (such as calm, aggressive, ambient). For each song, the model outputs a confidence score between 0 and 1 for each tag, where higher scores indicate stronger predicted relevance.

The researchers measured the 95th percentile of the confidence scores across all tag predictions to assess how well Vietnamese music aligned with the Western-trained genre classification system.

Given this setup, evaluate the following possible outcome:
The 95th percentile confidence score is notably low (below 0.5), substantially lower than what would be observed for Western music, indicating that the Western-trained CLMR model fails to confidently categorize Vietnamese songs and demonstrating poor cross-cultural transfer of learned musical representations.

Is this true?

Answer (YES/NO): YES